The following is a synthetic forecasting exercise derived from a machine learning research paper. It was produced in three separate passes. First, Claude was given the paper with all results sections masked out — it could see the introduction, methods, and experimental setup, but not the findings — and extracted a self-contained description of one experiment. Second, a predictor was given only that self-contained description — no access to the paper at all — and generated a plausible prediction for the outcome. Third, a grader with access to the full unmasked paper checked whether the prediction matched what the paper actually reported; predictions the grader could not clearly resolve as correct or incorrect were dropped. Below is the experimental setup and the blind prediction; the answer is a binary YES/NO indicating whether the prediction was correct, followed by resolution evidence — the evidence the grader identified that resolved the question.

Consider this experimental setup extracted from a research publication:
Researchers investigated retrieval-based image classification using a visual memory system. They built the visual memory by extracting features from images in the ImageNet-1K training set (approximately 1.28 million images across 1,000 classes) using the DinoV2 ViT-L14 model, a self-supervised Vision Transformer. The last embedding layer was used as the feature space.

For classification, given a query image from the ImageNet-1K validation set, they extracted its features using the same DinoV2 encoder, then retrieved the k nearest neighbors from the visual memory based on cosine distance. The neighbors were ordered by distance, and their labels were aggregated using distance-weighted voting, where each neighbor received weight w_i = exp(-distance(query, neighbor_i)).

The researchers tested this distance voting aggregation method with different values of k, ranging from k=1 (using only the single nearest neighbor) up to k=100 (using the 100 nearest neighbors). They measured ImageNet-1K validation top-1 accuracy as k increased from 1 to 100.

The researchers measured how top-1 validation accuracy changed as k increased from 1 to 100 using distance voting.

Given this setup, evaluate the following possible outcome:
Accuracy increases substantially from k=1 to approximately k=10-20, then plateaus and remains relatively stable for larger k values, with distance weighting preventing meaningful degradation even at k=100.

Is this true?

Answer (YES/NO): NO